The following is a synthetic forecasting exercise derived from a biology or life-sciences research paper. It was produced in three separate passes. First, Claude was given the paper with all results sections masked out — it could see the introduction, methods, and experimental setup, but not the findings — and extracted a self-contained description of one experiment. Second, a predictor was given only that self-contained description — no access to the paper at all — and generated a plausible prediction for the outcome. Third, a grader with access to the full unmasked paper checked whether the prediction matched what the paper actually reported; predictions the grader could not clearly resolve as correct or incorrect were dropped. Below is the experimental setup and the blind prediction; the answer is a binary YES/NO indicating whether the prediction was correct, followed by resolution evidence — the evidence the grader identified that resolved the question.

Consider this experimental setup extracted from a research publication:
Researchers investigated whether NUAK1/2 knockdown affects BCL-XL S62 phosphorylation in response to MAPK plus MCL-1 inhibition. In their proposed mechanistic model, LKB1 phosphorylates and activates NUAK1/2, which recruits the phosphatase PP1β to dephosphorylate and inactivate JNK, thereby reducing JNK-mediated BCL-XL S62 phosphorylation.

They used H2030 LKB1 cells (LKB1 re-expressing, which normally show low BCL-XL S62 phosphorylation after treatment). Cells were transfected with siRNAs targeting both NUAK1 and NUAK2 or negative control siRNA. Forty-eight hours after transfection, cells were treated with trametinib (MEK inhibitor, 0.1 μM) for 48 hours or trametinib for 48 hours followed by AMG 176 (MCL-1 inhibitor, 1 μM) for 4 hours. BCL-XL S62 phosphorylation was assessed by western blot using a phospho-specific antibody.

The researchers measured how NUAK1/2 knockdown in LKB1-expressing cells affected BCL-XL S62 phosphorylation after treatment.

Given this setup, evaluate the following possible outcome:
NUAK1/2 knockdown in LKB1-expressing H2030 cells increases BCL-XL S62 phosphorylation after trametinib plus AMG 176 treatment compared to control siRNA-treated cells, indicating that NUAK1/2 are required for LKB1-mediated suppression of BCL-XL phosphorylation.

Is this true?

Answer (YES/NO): YES